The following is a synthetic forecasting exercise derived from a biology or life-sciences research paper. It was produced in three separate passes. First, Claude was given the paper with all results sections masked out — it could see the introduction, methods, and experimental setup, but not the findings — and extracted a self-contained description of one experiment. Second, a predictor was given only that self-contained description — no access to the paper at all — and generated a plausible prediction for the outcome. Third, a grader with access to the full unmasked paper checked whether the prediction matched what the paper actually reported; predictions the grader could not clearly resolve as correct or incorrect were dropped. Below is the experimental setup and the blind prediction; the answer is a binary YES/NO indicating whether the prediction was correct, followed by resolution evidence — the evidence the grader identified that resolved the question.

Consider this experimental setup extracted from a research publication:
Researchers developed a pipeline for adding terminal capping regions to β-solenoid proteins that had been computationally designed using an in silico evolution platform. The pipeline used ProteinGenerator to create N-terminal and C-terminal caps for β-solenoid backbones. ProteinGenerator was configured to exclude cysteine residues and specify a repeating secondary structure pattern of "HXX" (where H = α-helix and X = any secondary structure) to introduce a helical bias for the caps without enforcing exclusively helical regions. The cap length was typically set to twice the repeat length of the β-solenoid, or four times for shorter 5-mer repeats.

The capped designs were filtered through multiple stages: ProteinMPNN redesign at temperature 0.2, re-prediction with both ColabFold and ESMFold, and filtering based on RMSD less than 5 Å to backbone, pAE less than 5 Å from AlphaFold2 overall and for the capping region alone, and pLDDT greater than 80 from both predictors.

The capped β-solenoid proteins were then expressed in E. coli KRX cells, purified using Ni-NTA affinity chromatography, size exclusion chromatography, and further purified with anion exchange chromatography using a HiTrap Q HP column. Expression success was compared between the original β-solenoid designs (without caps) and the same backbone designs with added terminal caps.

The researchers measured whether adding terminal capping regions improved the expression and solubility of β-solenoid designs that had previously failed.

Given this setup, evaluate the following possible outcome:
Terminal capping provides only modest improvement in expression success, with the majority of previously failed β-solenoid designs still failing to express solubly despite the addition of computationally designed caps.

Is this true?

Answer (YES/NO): YES